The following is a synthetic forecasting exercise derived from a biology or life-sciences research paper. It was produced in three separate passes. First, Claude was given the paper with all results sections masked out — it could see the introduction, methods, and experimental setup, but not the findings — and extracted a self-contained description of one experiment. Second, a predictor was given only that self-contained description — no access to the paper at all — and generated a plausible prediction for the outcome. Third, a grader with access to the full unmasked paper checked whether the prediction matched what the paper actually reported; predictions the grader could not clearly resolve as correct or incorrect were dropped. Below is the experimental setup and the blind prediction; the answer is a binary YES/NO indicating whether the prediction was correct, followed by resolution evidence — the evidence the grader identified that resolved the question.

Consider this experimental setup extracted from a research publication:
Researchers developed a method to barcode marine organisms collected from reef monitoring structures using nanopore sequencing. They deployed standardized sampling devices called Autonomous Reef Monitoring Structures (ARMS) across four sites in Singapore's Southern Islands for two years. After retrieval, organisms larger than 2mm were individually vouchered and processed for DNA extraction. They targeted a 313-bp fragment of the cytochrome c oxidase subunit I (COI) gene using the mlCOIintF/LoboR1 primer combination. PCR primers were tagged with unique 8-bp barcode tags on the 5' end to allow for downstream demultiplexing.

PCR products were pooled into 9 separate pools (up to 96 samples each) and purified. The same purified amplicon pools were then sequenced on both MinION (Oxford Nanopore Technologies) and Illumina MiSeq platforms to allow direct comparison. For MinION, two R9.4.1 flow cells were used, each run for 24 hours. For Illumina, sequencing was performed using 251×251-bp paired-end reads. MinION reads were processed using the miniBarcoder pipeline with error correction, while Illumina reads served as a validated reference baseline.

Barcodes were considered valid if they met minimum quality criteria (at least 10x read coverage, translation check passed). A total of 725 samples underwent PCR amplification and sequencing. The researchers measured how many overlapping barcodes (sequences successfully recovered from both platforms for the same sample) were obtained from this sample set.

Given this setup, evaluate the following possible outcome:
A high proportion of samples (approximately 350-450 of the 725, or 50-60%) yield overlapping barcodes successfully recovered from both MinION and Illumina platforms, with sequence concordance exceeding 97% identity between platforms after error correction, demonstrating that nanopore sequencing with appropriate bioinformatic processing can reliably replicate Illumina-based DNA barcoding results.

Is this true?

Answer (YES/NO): NO